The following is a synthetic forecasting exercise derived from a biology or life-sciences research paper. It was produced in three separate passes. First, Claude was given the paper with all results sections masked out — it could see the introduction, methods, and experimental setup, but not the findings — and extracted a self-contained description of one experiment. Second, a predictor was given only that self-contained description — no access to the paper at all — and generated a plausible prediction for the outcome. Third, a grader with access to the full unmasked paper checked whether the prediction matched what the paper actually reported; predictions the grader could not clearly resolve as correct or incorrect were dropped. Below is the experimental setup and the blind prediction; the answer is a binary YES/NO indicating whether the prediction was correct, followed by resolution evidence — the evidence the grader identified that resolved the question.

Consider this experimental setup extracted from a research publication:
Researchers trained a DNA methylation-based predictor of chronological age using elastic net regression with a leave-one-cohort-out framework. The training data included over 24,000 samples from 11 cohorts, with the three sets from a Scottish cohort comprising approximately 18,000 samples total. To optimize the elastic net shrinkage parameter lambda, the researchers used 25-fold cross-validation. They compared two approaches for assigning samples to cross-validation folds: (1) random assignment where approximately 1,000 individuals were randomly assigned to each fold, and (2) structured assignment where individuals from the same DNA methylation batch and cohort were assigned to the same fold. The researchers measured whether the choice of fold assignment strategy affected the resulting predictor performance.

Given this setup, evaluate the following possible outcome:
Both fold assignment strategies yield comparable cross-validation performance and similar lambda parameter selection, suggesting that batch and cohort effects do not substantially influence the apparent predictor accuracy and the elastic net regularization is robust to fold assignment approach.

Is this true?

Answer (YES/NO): YES